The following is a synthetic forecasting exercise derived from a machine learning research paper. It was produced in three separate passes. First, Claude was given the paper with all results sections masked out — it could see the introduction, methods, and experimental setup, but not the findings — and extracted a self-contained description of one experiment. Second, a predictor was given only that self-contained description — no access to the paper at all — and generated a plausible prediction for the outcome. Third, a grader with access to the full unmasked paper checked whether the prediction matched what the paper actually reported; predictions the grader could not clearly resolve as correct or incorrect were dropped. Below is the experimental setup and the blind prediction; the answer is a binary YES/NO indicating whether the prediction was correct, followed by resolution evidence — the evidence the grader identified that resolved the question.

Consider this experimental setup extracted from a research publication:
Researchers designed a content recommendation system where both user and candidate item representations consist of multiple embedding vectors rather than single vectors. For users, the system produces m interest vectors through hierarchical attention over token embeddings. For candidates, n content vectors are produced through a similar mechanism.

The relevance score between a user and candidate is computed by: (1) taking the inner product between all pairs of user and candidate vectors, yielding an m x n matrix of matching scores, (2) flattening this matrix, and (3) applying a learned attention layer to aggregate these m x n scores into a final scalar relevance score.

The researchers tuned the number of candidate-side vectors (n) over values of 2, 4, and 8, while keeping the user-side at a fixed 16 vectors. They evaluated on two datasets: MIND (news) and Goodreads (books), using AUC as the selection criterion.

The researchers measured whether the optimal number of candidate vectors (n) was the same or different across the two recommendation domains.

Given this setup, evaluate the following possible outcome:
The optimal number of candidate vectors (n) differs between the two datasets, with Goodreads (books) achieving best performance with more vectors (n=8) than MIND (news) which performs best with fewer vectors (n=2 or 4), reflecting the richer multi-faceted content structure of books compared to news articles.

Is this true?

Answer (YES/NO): NO